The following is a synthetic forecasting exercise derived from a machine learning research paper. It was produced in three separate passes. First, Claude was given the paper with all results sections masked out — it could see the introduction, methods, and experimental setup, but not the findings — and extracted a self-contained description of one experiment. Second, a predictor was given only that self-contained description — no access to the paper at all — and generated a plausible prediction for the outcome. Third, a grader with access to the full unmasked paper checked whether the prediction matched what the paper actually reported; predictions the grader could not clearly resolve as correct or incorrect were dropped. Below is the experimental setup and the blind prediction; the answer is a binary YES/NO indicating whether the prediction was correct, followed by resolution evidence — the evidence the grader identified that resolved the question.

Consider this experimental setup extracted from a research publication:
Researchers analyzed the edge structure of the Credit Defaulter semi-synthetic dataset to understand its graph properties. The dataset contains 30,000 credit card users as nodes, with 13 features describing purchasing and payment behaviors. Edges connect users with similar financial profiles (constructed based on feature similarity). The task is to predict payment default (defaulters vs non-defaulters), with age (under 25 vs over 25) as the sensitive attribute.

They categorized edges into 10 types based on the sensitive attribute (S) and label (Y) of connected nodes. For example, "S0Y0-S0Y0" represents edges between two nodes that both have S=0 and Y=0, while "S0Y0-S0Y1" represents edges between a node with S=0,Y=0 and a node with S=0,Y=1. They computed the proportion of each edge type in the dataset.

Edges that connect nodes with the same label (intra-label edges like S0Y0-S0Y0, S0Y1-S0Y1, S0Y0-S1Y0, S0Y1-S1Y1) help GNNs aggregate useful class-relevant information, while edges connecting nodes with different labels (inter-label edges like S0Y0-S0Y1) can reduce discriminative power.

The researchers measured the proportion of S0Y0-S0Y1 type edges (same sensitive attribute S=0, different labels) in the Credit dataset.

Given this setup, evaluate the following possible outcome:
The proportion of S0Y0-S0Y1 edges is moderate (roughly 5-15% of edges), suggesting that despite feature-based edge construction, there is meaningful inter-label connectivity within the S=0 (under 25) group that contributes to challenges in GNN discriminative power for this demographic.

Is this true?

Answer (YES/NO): NO